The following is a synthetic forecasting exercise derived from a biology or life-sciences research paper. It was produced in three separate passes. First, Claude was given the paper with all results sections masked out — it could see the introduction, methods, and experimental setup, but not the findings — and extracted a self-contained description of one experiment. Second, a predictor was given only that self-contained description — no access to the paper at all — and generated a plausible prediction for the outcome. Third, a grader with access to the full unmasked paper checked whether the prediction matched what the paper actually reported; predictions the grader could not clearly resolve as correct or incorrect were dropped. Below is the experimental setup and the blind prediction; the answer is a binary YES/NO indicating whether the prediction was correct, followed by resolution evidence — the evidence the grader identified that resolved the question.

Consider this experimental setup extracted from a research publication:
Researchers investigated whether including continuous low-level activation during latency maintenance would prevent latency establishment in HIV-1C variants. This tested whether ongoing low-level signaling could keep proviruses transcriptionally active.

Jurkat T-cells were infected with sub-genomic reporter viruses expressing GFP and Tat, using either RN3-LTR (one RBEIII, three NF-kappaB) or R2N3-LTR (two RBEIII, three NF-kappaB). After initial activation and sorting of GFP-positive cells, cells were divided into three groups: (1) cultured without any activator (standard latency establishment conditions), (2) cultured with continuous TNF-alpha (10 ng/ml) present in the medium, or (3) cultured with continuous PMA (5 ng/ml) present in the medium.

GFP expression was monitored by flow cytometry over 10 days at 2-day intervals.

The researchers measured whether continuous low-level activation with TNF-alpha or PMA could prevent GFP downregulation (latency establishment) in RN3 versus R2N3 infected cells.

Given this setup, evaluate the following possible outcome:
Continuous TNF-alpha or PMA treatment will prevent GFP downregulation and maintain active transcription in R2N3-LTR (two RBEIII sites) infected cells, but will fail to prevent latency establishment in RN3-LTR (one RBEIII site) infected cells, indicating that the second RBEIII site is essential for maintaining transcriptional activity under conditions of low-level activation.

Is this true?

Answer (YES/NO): NO